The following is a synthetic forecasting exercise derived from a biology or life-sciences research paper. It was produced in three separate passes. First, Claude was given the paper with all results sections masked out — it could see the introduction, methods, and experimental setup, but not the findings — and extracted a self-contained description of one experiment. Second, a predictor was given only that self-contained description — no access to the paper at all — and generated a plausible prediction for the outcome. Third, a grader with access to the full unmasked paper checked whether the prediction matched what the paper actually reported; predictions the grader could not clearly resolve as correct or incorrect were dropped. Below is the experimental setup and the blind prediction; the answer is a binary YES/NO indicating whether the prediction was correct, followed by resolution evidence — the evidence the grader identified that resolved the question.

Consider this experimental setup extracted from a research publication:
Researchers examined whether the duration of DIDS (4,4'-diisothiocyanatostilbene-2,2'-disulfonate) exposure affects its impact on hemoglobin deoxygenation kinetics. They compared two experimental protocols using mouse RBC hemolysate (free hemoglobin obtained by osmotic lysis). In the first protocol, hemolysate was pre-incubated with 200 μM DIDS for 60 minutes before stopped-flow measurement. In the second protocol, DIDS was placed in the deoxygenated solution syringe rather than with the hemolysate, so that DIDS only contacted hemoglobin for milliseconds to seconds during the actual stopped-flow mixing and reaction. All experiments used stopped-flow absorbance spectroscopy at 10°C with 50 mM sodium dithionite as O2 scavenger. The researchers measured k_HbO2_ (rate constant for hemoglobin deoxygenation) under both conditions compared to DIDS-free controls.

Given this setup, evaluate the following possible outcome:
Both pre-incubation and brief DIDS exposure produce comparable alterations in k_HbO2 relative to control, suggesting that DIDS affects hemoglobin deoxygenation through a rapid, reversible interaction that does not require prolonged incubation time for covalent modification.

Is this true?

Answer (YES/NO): NO